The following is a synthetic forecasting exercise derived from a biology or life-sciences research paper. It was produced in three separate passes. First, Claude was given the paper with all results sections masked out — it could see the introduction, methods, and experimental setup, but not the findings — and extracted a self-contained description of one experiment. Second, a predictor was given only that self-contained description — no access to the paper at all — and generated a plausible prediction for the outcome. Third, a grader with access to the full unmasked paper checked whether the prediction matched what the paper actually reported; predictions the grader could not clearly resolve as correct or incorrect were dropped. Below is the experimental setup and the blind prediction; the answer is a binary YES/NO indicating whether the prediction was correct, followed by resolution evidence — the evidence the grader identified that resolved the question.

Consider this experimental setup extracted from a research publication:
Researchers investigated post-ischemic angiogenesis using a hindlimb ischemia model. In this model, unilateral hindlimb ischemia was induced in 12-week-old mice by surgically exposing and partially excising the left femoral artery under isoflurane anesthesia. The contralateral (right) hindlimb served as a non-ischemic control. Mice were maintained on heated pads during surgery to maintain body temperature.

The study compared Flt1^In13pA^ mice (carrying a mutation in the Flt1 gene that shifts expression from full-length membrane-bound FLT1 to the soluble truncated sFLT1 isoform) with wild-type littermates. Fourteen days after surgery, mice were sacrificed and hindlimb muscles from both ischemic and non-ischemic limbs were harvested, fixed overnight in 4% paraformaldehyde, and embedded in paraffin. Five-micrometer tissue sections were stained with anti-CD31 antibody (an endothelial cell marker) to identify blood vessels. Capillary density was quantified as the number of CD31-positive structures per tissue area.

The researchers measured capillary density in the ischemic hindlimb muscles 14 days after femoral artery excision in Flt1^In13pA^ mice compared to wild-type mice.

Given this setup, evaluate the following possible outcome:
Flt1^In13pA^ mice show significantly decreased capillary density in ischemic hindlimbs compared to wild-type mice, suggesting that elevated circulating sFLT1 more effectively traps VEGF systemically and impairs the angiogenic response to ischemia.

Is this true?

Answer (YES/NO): NO